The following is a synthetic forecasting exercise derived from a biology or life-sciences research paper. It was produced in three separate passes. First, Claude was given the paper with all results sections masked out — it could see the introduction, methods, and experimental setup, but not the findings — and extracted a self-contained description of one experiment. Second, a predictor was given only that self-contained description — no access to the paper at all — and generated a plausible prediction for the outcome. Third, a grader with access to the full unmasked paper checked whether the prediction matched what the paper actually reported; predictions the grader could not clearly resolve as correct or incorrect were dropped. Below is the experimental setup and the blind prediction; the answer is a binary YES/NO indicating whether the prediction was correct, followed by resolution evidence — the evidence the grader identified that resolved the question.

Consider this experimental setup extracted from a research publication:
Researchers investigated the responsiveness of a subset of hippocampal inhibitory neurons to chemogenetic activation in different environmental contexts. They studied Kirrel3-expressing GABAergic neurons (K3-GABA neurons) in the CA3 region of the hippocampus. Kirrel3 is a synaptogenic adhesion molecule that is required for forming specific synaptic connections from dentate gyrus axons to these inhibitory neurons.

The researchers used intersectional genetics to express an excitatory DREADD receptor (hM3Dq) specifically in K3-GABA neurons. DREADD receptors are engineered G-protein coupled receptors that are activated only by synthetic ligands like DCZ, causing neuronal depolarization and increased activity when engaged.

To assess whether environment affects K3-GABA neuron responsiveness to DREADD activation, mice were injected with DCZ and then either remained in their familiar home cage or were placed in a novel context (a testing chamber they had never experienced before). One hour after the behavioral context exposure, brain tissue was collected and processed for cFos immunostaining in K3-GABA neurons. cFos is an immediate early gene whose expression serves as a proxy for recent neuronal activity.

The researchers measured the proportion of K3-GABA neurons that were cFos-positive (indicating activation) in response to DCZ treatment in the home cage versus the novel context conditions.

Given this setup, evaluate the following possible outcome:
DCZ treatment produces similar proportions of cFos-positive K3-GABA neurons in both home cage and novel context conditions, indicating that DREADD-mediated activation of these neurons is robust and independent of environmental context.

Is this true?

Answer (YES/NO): NO